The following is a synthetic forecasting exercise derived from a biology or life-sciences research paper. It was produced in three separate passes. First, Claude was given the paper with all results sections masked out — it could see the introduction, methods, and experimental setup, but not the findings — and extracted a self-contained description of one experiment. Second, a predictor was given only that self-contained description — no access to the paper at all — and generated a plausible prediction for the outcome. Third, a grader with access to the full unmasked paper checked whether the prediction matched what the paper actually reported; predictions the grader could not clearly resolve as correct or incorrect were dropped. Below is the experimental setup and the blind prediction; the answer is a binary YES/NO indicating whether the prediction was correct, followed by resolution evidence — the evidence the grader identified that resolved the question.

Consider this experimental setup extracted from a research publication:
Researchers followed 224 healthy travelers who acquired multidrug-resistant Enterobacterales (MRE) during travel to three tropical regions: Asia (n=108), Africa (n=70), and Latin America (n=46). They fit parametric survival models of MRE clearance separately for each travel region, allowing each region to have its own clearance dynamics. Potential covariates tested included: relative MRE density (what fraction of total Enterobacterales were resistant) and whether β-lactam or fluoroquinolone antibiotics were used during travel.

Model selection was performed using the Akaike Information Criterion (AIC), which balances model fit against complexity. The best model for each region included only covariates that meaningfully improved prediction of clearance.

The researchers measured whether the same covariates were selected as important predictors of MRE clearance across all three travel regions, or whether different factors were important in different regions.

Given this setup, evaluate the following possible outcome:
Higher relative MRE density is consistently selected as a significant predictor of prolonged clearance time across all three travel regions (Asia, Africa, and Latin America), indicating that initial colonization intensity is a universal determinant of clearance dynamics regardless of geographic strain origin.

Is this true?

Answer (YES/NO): NO